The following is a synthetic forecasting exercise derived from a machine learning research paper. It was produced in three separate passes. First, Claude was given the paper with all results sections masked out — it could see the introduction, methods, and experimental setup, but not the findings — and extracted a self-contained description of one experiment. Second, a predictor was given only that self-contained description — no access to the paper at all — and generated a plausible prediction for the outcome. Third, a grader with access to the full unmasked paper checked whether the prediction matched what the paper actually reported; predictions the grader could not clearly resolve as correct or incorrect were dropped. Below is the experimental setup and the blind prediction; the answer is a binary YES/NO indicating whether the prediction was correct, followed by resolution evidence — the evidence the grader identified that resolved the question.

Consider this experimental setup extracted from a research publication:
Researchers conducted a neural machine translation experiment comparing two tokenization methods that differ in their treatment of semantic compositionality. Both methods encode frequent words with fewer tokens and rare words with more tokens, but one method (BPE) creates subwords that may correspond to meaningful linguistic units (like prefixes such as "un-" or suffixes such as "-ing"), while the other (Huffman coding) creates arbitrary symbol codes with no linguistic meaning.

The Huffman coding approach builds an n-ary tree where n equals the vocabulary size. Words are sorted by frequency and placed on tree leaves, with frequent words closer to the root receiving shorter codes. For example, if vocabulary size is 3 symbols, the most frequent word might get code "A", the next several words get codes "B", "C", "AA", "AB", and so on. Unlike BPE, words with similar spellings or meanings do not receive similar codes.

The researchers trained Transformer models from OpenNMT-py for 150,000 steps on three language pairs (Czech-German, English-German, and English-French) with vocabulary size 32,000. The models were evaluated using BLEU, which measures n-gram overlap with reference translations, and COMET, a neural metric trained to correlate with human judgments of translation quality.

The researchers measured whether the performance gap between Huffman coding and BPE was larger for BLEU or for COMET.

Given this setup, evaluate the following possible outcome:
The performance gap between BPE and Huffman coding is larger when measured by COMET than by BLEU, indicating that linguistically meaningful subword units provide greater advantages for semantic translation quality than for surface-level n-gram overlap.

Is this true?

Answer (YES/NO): NO